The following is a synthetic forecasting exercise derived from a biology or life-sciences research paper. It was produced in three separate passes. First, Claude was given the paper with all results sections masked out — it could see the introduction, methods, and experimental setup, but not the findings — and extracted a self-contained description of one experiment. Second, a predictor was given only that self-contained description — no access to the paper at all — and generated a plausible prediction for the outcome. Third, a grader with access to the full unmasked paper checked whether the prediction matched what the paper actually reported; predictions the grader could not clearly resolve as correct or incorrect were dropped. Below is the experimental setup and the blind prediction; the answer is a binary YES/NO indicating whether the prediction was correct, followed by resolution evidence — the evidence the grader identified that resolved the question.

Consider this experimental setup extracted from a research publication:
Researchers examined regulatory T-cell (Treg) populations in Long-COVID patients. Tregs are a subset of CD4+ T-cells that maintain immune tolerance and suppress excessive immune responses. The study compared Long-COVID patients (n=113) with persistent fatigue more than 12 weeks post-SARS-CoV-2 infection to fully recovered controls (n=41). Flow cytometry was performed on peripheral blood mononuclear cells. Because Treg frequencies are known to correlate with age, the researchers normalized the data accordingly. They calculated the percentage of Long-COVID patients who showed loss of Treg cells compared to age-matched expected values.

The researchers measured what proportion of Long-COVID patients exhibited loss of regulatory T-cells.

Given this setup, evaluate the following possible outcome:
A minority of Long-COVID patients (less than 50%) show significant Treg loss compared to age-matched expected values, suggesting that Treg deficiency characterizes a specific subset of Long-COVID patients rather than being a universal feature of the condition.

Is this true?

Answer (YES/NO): NO